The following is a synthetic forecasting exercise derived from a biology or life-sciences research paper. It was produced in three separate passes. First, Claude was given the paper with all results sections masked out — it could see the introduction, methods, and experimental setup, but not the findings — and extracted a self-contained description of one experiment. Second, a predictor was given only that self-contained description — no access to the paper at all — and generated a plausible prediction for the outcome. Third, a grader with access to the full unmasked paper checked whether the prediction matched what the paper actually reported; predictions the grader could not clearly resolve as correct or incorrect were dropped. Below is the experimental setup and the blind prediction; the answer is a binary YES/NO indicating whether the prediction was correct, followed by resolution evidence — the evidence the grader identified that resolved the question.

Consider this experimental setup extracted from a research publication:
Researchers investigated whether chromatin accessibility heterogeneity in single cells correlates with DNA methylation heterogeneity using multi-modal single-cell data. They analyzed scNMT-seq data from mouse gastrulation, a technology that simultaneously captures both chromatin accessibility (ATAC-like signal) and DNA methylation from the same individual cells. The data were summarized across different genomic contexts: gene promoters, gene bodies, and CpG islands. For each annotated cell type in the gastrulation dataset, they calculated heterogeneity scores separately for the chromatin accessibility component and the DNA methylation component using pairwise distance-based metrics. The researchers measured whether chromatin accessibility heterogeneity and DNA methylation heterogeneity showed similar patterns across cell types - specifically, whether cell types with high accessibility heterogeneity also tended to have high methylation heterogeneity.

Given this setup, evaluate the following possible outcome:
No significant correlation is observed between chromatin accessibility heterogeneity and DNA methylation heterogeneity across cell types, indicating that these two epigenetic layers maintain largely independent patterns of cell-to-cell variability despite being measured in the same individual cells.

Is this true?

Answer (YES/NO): NO